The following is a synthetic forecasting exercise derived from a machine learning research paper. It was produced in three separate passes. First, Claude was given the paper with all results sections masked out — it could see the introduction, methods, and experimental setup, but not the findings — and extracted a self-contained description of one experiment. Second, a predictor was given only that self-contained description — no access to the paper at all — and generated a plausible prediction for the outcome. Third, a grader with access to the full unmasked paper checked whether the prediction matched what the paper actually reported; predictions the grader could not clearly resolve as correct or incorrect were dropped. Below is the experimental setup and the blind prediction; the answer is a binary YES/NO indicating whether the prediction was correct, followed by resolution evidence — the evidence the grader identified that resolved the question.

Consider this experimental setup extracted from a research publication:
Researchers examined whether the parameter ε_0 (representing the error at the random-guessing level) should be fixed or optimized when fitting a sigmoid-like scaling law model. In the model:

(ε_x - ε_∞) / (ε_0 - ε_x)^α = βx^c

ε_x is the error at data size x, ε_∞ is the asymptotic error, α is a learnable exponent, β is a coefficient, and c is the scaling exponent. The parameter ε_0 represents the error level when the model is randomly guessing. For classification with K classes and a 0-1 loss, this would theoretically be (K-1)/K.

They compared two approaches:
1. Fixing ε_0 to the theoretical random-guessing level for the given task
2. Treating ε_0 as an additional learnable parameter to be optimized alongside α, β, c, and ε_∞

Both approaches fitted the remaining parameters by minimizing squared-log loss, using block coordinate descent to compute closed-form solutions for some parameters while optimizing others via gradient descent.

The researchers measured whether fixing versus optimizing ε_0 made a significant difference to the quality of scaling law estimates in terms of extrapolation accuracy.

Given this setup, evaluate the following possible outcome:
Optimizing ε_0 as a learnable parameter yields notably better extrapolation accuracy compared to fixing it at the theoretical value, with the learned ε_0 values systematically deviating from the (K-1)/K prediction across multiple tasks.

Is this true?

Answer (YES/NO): NO